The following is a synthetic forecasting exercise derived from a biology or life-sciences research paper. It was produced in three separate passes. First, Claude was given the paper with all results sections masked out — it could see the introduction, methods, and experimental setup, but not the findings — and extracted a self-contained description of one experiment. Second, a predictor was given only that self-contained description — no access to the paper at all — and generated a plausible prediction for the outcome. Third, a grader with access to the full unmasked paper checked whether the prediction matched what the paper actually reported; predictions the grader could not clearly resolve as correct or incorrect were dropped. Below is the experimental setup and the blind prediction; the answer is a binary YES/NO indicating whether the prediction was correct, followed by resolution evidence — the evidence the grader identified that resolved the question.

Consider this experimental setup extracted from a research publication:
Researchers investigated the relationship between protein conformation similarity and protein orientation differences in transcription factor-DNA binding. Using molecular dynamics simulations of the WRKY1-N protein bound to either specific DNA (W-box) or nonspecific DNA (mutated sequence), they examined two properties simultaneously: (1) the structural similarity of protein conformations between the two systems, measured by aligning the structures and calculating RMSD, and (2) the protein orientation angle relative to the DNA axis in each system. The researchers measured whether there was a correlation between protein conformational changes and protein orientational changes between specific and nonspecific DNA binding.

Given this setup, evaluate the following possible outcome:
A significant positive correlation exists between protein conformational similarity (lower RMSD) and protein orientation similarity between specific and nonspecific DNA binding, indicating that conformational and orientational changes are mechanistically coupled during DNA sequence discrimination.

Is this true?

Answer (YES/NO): NO